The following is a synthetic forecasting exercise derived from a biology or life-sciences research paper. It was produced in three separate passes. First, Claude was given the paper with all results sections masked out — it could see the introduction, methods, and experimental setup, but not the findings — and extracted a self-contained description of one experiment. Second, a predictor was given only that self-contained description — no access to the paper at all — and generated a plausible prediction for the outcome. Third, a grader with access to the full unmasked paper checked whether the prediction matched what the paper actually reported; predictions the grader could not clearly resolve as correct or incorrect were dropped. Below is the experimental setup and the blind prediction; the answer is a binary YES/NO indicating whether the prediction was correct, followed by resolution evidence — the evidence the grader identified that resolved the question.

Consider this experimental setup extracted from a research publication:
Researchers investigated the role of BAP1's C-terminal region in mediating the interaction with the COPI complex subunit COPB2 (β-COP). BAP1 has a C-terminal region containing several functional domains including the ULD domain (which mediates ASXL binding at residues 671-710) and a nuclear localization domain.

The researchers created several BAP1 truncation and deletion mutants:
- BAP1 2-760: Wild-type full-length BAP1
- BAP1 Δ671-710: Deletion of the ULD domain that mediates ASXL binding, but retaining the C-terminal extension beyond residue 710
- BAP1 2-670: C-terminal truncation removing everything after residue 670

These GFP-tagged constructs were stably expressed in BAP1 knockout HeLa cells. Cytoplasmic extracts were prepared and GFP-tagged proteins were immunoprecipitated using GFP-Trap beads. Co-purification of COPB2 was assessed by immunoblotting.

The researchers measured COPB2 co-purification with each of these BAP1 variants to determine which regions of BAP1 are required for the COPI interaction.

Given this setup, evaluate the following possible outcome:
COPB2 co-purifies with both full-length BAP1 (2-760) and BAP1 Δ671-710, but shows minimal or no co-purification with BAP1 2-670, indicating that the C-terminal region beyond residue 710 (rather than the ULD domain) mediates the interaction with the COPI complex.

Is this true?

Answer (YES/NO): YES